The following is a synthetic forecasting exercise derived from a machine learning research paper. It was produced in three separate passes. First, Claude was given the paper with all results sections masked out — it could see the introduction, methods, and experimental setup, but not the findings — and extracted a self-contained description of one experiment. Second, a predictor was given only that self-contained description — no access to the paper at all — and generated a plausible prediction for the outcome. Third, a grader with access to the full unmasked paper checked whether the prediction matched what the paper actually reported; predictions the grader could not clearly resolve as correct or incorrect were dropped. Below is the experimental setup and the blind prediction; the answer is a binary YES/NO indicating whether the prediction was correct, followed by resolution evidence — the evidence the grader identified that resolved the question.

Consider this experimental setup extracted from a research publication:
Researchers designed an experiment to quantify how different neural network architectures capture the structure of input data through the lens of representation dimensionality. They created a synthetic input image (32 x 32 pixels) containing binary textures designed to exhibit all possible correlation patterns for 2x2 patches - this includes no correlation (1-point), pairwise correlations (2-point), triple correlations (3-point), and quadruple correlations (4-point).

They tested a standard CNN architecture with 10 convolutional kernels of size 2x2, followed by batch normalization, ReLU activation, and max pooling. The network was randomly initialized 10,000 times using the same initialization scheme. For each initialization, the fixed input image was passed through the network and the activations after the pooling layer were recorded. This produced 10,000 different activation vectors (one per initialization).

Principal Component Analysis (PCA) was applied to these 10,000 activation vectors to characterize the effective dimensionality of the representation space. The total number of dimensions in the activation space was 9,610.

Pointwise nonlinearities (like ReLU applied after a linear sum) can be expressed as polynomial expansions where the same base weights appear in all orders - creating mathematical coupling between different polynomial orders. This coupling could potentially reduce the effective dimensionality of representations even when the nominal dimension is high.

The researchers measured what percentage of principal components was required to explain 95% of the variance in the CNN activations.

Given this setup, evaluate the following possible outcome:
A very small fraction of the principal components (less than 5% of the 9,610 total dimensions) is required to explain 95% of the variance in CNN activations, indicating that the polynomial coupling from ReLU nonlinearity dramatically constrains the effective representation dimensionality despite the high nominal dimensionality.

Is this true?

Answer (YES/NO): YES